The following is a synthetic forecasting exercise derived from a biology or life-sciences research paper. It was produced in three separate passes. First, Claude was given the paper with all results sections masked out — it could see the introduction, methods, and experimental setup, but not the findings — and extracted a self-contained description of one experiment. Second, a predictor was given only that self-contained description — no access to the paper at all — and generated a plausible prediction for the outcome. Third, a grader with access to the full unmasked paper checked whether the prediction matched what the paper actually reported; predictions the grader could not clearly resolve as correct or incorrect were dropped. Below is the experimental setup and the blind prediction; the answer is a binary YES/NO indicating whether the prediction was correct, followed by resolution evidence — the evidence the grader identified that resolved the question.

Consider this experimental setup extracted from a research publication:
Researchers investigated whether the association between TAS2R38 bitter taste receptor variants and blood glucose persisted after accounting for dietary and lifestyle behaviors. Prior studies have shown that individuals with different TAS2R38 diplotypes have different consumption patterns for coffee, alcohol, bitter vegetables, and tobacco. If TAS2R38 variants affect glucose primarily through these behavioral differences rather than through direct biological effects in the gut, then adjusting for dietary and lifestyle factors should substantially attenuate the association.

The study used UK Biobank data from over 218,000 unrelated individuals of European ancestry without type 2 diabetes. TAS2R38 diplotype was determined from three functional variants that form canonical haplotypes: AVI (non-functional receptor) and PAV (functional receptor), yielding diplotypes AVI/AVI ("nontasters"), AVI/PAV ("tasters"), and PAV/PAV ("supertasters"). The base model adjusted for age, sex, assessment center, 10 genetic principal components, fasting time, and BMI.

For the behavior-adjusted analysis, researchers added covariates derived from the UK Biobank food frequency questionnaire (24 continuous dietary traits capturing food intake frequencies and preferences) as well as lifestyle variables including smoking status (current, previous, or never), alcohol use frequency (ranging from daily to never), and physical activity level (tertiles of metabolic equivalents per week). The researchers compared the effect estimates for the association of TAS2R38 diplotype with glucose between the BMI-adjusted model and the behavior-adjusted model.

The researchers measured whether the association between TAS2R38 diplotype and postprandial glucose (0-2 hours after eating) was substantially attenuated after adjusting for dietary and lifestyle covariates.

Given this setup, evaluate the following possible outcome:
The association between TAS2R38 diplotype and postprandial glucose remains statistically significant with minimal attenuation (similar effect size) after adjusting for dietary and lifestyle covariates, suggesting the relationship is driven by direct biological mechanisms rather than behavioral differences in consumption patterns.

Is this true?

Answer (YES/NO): YES